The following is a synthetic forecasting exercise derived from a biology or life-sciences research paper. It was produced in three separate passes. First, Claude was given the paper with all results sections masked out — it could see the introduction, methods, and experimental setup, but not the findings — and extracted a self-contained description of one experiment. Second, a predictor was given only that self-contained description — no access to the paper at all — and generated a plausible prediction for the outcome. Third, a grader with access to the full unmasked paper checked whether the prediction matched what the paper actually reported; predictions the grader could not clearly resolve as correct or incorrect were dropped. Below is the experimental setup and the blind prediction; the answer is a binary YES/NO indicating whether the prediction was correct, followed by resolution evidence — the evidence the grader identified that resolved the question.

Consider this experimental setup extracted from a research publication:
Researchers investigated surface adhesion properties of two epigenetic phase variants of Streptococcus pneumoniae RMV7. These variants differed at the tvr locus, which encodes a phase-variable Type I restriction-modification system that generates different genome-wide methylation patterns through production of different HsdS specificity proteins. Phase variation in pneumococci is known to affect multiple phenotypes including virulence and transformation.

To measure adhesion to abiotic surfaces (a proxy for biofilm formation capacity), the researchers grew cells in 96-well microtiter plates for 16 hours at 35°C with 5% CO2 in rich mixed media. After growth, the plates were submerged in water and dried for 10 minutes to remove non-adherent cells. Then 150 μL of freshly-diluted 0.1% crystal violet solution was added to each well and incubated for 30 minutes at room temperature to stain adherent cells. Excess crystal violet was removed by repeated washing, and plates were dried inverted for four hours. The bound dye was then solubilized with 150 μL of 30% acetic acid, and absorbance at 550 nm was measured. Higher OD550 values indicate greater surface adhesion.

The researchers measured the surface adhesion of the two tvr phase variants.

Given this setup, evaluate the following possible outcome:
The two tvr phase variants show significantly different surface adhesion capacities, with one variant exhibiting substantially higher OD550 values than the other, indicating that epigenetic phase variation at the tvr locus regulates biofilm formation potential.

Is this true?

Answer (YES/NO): YES